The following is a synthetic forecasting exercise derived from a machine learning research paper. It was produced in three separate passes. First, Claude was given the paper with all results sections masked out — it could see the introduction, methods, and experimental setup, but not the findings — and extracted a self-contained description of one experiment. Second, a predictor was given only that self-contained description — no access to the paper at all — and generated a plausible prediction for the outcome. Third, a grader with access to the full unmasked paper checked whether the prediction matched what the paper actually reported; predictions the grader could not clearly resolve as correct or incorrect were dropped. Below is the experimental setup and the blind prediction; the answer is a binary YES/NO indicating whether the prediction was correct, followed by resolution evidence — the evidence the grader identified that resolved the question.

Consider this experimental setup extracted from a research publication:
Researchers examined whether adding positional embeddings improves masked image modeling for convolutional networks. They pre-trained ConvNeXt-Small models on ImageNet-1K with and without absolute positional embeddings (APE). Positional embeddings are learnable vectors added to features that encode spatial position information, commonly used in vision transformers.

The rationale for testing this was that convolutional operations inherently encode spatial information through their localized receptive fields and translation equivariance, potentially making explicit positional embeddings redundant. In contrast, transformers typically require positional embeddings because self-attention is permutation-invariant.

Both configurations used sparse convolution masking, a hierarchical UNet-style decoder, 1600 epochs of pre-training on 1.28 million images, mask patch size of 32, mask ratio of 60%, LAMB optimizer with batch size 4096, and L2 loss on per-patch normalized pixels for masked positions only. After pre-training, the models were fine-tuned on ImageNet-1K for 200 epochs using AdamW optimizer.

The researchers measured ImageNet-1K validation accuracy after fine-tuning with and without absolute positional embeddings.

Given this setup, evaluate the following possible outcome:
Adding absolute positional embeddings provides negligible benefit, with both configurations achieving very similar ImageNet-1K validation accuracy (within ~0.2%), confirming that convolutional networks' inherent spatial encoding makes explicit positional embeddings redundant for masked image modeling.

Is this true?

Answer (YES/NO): YES